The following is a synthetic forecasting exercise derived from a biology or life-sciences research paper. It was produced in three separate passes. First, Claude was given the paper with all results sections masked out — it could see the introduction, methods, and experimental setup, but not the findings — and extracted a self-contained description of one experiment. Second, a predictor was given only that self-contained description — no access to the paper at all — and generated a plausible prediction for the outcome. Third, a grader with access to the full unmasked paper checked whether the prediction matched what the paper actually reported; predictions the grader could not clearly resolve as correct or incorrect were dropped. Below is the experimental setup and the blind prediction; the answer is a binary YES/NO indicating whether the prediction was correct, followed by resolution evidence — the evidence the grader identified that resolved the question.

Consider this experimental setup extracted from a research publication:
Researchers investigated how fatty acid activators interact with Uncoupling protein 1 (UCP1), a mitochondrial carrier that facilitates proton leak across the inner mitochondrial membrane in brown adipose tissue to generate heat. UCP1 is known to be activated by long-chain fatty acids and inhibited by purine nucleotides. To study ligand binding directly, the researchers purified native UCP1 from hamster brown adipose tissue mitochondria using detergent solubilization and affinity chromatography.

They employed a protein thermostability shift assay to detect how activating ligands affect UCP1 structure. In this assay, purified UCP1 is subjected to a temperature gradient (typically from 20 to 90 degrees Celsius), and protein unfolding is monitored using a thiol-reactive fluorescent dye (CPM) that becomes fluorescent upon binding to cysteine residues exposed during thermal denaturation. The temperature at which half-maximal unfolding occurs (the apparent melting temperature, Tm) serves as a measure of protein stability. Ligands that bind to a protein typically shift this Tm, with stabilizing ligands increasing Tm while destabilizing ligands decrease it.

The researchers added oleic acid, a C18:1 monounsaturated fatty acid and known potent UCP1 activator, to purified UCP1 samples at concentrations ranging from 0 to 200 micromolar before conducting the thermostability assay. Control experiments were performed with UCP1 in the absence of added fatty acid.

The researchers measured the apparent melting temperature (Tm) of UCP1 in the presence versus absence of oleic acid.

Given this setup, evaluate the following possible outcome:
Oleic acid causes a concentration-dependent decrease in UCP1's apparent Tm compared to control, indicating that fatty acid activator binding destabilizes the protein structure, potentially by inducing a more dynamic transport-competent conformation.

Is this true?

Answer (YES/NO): YES